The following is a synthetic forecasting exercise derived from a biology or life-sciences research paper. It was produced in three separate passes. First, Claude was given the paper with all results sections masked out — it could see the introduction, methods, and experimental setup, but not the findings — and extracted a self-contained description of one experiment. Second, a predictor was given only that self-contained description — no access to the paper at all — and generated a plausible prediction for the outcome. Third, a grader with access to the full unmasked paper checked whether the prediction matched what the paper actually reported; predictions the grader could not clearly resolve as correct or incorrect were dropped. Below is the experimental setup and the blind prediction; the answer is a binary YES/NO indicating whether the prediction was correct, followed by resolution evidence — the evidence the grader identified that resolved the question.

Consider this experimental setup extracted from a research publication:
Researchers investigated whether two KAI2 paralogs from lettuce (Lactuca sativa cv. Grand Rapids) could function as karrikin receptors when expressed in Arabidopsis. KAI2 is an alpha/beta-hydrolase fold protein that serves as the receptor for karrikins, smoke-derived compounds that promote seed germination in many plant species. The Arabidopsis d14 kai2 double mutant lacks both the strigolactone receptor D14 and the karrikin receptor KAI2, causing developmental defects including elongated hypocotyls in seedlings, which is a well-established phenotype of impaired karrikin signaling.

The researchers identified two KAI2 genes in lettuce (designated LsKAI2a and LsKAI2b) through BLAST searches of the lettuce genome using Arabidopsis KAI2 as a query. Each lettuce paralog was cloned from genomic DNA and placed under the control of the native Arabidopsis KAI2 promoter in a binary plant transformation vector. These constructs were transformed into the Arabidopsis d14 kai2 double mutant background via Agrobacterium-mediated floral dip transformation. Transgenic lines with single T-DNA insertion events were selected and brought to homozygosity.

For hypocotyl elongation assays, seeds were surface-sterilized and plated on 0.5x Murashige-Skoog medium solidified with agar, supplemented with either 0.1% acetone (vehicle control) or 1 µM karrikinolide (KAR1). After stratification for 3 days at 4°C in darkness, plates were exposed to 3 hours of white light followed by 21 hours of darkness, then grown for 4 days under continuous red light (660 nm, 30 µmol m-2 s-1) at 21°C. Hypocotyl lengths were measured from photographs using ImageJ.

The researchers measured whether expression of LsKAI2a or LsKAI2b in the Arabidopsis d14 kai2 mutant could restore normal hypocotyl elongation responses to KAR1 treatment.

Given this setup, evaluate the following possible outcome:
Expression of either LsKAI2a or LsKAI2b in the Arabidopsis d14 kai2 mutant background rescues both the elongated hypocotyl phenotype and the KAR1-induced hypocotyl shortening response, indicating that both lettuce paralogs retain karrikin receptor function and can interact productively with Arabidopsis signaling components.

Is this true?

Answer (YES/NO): NO